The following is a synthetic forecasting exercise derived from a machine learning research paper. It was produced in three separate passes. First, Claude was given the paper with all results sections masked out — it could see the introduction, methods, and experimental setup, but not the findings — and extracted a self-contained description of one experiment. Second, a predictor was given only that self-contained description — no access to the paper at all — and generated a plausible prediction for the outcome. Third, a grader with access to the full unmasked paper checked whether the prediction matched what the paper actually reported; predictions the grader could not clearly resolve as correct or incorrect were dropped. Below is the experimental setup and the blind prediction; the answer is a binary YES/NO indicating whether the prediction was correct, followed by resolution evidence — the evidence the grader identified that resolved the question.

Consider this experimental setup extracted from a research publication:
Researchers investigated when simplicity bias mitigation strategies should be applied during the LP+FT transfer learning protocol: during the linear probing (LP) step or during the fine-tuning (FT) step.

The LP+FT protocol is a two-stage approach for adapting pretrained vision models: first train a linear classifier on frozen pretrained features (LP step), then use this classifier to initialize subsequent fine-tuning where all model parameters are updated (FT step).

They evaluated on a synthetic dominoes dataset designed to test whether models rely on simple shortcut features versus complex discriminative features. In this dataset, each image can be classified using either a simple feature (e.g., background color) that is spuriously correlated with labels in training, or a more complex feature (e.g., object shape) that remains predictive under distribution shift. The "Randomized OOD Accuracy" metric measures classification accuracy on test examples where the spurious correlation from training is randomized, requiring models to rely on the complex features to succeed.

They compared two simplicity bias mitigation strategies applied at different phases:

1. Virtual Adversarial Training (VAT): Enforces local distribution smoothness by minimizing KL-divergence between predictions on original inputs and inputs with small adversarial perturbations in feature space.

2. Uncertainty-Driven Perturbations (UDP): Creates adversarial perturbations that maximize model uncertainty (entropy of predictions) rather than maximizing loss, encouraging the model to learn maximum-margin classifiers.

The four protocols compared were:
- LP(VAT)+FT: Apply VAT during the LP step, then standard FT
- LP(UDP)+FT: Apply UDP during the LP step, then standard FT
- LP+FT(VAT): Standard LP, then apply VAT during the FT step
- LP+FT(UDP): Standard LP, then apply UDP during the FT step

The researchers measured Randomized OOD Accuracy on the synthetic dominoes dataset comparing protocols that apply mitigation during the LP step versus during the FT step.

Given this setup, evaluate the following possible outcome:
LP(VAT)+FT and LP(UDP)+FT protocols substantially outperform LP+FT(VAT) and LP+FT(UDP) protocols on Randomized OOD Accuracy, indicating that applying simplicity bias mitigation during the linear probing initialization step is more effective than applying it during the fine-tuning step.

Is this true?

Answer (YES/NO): YES